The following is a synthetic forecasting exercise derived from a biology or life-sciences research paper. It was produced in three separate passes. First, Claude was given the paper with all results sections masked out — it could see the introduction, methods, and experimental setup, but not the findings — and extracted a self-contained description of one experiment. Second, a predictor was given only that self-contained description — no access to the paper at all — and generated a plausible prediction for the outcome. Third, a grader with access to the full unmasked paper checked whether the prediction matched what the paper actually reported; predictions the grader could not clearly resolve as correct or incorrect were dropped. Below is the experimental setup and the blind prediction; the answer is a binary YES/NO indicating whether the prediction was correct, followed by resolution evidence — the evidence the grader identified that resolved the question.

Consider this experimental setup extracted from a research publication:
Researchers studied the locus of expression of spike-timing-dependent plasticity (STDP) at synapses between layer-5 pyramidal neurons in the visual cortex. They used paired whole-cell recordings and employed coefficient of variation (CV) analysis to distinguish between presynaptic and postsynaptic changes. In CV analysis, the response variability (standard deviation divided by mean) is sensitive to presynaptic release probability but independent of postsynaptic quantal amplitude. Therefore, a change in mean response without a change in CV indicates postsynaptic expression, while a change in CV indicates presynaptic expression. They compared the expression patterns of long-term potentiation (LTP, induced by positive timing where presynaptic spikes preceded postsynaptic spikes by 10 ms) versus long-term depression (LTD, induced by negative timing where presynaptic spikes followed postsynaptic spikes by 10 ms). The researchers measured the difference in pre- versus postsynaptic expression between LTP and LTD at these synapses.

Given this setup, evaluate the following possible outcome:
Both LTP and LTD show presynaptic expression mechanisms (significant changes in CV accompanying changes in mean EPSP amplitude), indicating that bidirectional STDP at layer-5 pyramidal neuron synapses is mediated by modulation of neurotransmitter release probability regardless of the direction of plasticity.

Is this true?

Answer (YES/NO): NO